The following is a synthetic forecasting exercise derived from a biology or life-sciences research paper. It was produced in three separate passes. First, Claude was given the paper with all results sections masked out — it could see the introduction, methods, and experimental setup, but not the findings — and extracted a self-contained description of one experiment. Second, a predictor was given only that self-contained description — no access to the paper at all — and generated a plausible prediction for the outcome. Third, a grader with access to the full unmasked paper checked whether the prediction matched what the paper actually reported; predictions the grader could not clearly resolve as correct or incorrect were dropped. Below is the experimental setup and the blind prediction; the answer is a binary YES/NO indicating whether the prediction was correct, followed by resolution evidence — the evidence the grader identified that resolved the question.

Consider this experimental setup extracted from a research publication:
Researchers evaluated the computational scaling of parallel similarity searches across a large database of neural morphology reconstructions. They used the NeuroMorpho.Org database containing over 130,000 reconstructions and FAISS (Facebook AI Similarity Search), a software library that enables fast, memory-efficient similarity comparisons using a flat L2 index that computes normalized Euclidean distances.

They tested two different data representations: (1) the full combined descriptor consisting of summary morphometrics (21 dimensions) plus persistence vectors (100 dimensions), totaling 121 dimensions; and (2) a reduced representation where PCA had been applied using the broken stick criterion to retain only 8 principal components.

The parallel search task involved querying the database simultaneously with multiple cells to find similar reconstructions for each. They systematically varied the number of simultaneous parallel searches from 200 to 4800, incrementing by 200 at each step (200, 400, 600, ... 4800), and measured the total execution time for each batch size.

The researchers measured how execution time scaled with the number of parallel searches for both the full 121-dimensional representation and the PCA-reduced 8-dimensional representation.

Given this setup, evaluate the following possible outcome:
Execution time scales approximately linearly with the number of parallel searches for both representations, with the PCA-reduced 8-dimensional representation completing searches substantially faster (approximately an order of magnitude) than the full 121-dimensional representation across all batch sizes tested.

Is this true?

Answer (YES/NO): NO